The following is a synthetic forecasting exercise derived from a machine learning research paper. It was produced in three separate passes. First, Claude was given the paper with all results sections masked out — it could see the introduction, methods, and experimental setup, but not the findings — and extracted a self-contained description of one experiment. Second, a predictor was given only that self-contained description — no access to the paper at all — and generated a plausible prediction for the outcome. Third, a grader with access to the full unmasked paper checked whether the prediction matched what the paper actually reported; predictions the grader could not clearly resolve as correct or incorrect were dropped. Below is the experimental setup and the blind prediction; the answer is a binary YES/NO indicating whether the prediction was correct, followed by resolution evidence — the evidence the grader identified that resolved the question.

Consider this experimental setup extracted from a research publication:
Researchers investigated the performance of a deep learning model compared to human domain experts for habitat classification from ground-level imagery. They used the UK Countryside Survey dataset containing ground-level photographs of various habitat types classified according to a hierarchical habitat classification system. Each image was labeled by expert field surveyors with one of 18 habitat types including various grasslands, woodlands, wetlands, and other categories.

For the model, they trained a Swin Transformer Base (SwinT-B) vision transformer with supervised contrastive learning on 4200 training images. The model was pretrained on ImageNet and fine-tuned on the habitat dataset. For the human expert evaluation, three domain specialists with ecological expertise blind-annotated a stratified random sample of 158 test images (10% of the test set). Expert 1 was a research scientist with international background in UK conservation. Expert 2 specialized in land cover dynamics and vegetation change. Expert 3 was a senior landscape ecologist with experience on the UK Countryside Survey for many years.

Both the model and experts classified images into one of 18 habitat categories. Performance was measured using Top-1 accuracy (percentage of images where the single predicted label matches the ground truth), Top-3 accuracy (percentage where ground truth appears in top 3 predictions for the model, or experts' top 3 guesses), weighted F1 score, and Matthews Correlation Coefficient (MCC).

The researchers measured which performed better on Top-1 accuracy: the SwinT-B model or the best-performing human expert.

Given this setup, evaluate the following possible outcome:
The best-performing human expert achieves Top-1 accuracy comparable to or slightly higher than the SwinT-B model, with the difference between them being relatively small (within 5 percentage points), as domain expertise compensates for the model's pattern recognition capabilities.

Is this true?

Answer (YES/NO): NO